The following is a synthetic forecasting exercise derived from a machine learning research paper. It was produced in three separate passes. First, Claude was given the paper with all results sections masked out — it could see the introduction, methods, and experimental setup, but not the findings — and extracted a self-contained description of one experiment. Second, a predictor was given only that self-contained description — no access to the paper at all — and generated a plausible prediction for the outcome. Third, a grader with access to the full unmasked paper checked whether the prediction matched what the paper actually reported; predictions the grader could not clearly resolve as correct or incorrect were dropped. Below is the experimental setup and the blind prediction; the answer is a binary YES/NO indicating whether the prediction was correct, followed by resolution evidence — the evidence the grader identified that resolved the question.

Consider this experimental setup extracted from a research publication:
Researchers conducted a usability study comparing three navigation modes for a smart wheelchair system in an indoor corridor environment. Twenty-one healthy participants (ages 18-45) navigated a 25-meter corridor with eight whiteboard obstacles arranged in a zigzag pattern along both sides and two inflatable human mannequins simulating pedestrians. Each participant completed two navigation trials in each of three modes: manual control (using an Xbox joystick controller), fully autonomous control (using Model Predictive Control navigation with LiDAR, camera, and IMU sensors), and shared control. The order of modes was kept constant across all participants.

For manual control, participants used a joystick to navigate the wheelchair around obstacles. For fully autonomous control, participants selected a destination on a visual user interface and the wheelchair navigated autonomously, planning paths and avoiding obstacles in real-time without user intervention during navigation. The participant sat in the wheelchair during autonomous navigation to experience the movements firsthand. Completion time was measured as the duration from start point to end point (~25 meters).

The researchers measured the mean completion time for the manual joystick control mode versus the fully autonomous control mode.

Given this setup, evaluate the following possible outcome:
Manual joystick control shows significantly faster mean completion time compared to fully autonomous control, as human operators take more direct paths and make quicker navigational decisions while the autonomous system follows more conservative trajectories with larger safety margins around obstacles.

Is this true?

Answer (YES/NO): NO